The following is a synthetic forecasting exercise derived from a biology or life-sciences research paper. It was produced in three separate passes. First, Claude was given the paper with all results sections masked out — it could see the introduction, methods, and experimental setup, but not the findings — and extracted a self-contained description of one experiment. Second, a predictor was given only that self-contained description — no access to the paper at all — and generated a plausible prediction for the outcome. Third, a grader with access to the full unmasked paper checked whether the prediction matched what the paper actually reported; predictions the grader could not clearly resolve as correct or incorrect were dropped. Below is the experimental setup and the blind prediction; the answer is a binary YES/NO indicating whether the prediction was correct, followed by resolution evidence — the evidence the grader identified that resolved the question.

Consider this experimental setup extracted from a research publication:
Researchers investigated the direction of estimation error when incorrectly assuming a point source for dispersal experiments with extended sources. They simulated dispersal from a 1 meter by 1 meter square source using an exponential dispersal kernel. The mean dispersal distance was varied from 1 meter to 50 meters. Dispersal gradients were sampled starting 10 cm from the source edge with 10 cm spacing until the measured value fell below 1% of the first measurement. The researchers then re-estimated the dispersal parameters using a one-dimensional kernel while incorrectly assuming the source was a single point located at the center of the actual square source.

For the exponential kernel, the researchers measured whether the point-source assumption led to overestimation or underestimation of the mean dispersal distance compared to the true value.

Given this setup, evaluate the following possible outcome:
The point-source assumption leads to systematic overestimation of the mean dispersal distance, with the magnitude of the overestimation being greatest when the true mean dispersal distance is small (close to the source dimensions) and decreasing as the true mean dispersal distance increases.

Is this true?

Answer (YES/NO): YES